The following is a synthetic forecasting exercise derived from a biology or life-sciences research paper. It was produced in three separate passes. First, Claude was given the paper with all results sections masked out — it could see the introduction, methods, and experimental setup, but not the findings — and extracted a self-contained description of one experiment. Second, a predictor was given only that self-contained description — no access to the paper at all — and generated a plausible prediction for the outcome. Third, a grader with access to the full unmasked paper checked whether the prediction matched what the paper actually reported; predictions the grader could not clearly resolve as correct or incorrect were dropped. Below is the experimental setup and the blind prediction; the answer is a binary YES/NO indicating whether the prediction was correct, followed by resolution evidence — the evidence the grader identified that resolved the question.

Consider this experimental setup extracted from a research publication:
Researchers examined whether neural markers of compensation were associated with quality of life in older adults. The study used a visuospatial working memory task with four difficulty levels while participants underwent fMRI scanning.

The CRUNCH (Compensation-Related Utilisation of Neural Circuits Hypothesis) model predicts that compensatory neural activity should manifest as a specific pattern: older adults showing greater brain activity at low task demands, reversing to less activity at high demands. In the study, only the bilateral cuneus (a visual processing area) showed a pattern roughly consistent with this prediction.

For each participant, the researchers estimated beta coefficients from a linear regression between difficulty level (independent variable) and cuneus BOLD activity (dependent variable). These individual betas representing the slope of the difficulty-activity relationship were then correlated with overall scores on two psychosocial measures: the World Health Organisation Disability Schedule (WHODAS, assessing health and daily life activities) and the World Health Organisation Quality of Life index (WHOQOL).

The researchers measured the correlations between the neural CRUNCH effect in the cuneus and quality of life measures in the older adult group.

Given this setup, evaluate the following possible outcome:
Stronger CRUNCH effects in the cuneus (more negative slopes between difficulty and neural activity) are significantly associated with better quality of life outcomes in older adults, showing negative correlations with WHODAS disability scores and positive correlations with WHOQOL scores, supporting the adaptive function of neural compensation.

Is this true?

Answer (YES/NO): NO